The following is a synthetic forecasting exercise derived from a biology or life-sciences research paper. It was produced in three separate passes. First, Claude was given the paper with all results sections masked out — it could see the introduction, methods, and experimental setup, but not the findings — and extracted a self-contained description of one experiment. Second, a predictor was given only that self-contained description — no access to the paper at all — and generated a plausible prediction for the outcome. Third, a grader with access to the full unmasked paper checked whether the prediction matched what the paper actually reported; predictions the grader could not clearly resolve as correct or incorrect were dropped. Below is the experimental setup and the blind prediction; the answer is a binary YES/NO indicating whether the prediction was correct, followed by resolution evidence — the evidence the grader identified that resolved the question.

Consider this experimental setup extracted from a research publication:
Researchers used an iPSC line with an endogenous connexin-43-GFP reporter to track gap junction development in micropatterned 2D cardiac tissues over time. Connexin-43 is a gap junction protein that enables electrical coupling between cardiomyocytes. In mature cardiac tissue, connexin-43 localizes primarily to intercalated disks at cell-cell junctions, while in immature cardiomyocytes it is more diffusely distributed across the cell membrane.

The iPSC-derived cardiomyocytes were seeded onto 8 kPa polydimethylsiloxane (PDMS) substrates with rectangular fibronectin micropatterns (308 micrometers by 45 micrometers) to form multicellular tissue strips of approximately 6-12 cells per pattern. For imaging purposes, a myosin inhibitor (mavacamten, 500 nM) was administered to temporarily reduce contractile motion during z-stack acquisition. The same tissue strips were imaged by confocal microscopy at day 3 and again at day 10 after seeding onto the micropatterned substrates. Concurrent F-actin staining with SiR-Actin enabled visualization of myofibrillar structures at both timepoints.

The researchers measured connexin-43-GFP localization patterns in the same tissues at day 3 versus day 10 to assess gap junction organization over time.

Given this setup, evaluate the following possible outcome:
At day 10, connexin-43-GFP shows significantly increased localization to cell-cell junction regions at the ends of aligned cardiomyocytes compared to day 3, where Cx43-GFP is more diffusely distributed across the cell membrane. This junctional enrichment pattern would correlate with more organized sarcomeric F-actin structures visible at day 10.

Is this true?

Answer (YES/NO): NO